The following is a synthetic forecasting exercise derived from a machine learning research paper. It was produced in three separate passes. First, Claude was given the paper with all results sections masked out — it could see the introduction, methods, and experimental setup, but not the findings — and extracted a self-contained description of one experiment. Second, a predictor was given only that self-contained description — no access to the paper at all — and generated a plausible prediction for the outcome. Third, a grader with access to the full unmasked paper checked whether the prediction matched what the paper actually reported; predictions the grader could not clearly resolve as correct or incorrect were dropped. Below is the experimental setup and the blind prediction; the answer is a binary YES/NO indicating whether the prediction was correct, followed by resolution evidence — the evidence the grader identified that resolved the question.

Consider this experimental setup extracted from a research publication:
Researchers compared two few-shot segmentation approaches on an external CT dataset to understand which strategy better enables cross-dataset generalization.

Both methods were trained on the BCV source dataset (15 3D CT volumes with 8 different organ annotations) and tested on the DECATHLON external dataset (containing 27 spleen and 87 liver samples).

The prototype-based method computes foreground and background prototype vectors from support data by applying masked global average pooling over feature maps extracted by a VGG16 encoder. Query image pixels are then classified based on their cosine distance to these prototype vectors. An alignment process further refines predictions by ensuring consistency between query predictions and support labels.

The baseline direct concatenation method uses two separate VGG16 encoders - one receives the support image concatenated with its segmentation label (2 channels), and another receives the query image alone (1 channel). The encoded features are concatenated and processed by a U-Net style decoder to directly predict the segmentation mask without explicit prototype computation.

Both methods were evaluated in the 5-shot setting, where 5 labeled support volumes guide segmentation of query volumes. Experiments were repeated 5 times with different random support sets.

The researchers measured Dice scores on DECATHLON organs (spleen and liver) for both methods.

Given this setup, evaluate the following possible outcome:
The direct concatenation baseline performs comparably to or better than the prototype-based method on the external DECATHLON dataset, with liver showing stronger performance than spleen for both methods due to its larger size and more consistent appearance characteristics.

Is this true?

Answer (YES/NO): NO